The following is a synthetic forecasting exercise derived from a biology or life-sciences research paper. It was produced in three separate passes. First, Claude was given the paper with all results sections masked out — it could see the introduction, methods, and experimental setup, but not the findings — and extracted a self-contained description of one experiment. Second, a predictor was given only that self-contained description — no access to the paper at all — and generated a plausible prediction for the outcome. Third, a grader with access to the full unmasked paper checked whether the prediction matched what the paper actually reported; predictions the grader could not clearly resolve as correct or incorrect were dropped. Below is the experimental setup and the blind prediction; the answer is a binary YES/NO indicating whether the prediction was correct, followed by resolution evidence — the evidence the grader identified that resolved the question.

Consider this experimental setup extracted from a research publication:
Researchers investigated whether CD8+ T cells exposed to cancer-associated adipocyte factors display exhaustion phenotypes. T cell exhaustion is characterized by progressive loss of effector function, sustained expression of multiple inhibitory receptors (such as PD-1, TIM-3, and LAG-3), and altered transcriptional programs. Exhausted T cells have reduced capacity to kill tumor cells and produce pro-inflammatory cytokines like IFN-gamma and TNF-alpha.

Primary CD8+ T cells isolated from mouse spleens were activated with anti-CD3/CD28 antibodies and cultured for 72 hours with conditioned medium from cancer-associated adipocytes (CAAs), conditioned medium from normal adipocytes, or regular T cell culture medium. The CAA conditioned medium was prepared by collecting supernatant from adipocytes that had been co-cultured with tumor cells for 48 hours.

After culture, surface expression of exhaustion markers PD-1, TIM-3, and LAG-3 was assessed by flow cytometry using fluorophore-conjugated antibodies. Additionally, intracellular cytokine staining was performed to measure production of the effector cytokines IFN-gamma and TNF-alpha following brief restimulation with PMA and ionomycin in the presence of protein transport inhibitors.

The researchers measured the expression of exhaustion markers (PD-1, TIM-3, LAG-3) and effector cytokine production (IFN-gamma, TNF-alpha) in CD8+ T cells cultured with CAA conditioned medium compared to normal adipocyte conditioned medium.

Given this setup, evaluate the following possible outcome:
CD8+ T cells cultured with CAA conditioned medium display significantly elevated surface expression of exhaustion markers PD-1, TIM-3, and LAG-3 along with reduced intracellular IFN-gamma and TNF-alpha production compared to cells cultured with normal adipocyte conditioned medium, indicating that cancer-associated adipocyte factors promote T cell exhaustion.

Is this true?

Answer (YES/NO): YES